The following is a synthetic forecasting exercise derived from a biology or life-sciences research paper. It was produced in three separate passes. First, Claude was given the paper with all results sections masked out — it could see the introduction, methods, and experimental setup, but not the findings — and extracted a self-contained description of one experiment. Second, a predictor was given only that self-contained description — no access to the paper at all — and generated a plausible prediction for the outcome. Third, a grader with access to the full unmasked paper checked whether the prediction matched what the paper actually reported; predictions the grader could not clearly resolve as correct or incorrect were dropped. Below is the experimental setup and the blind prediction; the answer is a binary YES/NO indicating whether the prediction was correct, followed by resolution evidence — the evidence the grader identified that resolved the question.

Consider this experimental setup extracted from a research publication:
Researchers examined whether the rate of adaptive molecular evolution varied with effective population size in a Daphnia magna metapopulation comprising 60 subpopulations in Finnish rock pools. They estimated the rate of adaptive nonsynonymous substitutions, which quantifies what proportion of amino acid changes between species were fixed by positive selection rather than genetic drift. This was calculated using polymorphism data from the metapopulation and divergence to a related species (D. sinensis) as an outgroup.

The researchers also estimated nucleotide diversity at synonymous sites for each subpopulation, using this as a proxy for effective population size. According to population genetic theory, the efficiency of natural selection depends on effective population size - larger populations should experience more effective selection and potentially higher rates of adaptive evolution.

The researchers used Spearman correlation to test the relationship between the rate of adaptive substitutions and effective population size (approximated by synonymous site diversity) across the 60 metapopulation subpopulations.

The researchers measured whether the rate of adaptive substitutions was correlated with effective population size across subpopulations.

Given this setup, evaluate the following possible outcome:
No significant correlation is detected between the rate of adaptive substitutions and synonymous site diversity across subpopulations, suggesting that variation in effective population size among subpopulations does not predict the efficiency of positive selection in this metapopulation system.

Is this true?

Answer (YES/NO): NO